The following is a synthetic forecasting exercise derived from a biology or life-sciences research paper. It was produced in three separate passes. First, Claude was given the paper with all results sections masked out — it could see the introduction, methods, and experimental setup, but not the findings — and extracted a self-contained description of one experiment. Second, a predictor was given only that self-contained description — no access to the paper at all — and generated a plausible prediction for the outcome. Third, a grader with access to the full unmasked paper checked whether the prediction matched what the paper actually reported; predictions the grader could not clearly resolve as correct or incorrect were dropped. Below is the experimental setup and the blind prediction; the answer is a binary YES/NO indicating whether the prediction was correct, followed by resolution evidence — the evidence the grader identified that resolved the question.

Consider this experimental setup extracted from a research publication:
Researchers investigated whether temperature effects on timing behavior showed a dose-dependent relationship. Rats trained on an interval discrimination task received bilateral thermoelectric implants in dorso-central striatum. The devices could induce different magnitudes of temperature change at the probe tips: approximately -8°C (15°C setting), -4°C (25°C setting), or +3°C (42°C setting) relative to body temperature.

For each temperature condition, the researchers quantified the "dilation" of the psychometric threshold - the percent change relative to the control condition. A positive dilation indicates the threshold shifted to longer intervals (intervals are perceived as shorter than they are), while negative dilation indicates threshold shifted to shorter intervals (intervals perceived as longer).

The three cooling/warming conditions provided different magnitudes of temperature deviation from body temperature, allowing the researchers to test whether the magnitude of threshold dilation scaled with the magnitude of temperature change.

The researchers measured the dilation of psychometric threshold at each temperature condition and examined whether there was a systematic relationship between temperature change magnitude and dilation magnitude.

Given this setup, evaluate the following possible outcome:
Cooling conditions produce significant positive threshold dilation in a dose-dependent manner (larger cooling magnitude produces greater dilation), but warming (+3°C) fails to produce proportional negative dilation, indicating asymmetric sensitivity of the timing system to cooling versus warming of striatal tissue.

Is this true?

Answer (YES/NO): NO